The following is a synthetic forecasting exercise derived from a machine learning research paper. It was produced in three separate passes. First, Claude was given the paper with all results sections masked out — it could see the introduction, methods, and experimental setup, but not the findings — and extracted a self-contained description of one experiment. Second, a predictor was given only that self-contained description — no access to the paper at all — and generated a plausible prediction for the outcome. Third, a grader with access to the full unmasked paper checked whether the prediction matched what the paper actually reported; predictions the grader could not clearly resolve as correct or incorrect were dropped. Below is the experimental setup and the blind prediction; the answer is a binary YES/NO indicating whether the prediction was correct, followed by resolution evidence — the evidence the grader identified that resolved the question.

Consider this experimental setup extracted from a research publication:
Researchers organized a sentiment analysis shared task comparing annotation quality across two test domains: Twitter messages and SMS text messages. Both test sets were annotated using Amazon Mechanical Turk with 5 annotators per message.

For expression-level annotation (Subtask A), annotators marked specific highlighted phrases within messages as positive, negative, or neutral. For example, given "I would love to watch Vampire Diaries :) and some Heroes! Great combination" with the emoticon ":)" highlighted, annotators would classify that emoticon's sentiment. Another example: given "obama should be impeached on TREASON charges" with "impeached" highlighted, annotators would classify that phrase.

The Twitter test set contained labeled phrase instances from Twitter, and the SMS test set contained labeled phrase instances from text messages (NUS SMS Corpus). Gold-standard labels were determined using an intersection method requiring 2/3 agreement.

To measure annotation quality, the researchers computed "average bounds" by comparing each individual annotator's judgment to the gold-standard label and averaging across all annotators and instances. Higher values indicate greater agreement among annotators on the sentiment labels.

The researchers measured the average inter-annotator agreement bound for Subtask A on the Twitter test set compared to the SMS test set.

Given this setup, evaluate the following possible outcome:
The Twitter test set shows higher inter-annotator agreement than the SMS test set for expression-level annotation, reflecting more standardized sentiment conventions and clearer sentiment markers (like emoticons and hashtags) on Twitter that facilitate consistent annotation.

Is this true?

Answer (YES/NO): NO